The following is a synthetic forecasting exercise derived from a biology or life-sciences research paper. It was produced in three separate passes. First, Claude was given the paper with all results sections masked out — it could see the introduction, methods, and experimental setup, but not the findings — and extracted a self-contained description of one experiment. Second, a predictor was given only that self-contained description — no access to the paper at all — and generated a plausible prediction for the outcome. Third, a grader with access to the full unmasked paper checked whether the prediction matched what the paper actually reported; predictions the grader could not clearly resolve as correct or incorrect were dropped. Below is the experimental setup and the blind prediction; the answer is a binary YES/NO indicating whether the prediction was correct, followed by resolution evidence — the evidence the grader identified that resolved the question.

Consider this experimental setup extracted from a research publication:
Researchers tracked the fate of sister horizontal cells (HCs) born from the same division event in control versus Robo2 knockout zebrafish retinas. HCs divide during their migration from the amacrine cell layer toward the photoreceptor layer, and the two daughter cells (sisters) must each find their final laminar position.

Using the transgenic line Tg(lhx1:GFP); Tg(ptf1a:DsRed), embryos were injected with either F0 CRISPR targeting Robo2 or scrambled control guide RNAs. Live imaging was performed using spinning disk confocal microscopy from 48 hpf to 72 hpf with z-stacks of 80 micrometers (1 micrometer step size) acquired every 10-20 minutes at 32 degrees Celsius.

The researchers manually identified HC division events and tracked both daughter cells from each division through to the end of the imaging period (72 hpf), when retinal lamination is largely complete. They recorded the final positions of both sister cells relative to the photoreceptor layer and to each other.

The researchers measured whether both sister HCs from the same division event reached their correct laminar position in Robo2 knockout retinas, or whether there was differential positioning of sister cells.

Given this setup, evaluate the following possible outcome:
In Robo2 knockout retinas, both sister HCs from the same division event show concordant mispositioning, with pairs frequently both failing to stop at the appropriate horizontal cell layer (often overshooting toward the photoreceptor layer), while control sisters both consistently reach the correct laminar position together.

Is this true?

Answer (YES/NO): NO